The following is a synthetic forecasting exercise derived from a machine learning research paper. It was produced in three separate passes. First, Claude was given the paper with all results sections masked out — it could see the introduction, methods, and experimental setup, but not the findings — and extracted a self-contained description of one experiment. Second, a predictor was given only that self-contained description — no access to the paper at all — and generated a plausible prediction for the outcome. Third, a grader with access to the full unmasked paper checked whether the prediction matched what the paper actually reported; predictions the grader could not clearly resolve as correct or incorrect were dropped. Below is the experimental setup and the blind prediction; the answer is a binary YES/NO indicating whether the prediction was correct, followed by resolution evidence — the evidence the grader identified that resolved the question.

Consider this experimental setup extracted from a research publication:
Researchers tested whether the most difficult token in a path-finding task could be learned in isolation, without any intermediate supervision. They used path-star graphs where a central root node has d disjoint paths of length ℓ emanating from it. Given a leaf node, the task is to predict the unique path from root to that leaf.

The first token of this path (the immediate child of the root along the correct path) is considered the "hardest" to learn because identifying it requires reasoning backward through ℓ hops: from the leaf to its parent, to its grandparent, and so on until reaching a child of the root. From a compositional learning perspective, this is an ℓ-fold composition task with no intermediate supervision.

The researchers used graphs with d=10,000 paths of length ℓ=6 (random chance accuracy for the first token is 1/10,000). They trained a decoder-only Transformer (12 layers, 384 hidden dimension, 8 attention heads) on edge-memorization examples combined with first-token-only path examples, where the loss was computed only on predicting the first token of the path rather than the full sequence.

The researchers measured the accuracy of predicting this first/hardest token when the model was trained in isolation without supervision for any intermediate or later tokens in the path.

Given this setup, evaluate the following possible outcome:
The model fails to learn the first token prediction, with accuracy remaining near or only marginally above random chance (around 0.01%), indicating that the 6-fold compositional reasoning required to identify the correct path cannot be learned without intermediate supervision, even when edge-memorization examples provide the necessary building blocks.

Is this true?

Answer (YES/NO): NO